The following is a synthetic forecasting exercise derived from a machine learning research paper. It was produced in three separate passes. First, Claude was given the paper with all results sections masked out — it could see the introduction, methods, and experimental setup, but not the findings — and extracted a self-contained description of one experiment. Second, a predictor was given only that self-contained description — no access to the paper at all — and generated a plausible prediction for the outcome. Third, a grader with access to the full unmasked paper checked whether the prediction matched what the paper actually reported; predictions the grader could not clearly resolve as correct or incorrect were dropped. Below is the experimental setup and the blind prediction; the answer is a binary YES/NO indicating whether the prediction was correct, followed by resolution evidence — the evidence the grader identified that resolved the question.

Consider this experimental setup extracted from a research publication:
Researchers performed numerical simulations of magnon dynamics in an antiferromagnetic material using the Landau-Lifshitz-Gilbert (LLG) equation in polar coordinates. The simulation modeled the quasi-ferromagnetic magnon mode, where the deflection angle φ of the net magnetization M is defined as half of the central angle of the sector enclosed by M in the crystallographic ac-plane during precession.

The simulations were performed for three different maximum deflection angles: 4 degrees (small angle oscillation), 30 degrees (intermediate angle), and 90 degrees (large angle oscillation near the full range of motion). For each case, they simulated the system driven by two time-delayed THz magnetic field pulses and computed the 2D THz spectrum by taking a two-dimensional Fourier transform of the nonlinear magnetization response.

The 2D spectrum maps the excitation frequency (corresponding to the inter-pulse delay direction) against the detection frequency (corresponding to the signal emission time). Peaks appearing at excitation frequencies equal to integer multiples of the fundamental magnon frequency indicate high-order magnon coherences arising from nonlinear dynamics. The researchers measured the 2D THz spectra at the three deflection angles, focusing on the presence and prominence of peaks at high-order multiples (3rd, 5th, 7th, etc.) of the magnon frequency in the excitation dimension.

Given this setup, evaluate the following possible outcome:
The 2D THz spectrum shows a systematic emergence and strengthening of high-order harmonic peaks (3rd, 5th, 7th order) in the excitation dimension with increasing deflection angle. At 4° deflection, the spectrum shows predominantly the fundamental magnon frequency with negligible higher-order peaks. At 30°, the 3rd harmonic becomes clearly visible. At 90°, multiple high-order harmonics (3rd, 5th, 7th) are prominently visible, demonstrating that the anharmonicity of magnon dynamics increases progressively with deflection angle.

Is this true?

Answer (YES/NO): YES